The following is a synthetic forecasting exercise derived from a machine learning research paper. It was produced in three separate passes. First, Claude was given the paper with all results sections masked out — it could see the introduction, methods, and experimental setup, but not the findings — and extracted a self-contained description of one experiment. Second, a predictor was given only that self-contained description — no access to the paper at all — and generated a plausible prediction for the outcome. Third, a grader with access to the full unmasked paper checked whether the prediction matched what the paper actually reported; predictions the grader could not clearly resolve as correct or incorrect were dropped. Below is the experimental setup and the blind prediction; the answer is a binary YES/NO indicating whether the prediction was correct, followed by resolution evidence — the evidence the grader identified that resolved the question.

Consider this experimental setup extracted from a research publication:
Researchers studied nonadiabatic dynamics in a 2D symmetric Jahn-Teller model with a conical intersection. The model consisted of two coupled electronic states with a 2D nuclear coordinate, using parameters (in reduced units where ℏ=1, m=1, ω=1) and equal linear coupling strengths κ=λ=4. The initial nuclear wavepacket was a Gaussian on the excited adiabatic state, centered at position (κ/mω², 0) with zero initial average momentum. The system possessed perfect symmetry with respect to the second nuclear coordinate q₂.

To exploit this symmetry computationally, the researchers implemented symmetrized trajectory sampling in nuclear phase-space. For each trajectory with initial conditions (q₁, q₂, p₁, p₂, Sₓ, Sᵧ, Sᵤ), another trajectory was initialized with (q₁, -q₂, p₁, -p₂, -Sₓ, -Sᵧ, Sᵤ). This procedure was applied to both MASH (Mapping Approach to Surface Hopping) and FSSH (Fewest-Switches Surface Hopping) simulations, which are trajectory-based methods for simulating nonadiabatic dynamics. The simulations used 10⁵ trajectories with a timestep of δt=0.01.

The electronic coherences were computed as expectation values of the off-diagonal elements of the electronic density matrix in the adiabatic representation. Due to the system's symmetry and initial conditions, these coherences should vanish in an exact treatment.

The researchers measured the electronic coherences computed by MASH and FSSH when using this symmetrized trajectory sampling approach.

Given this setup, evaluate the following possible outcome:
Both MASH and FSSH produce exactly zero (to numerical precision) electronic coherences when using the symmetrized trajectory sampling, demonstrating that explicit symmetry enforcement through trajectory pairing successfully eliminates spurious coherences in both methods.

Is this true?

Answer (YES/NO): NO